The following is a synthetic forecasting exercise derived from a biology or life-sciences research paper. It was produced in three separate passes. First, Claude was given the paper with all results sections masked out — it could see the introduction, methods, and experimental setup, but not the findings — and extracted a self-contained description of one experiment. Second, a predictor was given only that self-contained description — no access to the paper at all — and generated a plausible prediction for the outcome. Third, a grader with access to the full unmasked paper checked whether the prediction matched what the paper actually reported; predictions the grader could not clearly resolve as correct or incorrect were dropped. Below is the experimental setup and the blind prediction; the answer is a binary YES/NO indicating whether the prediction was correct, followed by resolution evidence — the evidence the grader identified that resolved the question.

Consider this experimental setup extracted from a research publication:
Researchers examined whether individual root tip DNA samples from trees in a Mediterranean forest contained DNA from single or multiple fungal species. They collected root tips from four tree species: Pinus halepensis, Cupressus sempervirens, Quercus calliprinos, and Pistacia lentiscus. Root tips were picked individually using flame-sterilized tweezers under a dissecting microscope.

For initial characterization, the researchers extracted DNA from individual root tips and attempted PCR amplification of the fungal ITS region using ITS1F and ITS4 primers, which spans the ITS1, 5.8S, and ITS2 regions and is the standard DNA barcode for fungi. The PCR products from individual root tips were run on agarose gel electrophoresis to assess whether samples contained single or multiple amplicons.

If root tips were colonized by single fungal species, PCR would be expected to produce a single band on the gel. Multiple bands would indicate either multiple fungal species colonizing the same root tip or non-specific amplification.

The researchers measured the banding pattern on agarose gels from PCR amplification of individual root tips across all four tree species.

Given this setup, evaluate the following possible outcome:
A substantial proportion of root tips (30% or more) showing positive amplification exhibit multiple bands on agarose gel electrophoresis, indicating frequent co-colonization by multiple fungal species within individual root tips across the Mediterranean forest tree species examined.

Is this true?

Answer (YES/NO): YES